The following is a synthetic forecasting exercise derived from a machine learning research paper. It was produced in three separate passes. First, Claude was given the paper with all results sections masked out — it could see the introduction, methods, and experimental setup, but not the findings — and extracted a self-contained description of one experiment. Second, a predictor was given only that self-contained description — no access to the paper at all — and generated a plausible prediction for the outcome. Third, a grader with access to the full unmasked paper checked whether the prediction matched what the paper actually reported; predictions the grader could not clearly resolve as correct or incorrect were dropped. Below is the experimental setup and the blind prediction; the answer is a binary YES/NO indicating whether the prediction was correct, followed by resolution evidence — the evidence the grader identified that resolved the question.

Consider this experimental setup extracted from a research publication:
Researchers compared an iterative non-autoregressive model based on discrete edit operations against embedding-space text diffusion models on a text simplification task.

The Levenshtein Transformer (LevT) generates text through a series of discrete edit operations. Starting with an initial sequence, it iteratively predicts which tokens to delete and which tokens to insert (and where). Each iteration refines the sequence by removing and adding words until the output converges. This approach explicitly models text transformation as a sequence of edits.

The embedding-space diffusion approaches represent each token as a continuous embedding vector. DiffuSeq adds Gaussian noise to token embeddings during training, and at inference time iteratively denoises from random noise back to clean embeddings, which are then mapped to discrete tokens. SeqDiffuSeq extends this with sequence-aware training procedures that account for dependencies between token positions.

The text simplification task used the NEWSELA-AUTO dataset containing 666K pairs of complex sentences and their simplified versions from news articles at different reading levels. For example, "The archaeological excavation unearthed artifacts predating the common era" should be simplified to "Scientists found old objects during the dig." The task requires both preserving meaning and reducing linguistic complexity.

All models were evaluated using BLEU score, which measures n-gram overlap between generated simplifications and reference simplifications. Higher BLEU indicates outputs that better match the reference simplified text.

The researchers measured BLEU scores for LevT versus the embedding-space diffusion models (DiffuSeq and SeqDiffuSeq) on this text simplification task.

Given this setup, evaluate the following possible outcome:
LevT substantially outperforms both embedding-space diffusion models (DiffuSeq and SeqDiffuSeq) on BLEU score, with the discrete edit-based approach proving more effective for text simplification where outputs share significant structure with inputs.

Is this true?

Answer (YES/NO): NO